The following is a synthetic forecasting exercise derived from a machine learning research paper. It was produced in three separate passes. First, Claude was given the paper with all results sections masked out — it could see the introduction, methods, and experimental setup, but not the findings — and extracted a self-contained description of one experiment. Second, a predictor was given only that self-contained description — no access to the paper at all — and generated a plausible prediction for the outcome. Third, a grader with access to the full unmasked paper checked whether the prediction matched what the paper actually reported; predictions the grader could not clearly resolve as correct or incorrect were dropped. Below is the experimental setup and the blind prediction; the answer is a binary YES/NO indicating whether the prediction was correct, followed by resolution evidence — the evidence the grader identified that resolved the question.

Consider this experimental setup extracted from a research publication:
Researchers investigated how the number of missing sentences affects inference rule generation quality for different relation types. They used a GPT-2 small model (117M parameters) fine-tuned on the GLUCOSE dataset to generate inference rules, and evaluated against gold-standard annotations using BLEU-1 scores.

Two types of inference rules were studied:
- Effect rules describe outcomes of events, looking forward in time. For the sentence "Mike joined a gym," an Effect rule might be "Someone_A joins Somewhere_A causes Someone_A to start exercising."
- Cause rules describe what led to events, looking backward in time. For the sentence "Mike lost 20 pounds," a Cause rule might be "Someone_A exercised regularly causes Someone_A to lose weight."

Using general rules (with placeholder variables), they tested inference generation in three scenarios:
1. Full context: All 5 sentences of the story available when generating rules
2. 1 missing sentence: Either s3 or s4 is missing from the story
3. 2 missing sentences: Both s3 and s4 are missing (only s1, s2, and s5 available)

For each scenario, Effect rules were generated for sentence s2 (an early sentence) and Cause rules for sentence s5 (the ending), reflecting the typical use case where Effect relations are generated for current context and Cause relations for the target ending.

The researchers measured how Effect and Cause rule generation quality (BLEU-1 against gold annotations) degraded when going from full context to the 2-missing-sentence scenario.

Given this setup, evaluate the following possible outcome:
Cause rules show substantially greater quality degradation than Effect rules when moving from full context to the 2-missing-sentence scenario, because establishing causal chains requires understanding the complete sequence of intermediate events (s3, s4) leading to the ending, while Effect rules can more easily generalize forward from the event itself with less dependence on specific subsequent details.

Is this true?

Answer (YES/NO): YES